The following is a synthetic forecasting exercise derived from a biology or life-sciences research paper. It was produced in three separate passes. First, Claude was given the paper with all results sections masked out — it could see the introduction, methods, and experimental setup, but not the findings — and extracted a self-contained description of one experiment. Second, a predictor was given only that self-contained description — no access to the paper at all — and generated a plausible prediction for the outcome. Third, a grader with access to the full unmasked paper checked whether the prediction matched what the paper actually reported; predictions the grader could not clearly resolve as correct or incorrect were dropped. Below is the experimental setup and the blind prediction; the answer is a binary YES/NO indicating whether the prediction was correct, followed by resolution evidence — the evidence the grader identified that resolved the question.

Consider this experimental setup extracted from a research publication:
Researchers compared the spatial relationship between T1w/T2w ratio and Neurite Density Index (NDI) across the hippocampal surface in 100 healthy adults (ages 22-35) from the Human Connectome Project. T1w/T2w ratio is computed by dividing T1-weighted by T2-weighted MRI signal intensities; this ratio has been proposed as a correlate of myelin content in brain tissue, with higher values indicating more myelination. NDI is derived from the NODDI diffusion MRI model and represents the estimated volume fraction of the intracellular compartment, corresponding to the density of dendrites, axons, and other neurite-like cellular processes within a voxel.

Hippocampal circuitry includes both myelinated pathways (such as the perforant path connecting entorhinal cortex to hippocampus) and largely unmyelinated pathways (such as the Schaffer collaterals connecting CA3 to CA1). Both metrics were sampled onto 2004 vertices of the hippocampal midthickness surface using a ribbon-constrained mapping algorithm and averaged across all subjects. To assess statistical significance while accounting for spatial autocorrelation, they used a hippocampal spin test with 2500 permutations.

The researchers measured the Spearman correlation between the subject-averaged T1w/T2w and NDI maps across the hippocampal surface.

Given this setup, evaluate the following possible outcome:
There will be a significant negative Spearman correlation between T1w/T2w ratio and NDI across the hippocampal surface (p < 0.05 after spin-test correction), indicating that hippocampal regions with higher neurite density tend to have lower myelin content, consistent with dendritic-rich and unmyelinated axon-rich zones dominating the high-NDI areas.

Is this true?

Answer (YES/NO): NO